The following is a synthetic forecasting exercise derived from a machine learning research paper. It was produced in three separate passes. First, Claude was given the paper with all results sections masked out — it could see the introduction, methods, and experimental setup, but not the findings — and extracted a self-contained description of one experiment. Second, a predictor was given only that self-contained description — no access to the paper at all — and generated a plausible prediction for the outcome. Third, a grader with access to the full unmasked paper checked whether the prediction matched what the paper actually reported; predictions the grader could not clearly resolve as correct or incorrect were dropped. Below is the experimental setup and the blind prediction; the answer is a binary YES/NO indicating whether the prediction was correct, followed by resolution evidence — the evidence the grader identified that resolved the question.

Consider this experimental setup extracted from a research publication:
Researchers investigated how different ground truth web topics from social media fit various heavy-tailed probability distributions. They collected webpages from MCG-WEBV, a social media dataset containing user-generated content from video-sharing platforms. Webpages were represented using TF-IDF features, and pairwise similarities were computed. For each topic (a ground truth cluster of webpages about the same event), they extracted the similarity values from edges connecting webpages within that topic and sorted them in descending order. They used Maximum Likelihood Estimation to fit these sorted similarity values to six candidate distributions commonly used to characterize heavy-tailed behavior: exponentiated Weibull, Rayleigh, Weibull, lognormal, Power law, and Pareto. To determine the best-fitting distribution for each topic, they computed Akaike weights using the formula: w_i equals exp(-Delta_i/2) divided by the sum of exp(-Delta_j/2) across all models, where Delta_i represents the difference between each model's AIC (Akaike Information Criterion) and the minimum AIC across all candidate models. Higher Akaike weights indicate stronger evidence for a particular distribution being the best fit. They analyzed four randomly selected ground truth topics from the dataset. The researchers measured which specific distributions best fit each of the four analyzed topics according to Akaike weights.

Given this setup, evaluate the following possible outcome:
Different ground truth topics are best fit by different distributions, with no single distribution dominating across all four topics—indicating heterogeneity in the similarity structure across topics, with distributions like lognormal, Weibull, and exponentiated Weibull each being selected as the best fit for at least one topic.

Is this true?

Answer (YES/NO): NO